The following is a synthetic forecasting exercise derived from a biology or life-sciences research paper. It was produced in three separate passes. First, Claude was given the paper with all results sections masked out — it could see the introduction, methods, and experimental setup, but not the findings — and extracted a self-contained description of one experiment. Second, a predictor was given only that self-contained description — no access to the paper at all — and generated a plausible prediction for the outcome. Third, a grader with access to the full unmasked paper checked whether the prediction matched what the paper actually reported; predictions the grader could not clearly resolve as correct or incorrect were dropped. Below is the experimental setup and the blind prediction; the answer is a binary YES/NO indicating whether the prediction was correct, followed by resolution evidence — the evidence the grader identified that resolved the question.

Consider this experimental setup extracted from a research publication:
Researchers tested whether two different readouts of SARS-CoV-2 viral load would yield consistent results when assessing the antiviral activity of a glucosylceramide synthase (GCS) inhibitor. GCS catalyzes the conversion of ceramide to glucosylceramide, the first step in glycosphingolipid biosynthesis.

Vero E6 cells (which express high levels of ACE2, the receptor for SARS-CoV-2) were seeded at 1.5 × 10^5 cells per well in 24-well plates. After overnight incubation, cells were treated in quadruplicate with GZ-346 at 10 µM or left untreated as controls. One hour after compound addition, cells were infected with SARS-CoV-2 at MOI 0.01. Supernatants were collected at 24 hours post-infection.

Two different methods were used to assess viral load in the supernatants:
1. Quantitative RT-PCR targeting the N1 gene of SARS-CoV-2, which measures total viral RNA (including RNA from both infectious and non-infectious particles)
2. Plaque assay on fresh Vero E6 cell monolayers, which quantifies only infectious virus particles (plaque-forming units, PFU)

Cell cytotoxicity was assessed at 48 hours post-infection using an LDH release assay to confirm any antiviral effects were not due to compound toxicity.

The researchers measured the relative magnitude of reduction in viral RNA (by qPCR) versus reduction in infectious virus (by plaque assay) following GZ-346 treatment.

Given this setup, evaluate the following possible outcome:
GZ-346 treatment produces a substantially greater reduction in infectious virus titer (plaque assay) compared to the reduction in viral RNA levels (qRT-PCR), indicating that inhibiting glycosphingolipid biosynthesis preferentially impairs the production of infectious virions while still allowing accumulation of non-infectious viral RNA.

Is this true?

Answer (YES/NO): YES